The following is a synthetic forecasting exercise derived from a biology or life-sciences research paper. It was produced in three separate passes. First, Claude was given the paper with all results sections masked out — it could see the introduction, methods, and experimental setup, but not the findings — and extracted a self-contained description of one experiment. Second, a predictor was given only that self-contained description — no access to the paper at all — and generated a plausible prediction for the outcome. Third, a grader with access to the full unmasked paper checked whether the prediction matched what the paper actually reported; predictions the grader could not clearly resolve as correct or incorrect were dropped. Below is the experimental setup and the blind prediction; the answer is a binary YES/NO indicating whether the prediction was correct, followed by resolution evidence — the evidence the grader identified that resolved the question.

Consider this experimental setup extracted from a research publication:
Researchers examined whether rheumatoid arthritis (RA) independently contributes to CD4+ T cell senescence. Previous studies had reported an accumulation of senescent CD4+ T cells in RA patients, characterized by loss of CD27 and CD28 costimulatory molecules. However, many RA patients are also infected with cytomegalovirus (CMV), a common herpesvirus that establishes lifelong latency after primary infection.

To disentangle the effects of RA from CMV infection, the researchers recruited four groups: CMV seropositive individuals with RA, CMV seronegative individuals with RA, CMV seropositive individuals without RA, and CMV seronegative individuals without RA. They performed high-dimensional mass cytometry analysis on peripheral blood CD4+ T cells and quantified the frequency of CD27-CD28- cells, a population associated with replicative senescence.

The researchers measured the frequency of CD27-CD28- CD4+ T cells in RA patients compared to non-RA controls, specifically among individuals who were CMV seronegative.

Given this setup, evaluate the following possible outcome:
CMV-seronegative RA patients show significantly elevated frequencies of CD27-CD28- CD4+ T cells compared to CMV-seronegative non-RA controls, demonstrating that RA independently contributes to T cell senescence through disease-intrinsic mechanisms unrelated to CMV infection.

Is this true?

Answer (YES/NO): NO